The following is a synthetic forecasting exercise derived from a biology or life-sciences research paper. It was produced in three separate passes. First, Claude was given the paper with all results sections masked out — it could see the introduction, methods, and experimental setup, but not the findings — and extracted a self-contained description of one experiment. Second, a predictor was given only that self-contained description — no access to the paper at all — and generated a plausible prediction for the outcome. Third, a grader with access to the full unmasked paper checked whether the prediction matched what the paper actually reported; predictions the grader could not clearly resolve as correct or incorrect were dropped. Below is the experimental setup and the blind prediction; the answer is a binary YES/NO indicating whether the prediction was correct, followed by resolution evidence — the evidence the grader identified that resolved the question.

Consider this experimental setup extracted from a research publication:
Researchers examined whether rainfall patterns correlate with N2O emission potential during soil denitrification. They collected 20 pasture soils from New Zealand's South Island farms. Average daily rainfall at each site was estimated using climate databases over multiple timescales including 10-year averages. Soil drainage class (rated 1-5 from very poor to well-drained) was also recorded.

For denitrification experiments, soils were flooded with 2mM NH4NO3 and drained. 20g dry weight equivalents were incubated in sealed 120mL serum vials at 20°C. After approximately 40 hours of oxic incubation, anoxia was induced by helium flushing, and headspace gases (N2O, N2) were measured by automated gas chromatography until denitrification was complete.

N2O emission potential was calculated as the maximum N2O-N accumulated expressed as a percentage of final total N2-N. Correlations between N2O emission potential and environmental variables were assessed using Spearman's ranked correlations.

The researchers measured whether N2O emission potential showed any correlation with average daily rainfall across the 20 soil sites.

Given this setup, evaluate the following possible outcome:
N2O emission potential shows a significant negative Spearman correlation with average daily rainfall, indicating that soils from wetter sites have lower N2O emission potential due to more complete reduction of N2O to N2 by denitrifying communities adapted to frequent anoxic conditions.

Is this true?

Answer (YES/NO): YES